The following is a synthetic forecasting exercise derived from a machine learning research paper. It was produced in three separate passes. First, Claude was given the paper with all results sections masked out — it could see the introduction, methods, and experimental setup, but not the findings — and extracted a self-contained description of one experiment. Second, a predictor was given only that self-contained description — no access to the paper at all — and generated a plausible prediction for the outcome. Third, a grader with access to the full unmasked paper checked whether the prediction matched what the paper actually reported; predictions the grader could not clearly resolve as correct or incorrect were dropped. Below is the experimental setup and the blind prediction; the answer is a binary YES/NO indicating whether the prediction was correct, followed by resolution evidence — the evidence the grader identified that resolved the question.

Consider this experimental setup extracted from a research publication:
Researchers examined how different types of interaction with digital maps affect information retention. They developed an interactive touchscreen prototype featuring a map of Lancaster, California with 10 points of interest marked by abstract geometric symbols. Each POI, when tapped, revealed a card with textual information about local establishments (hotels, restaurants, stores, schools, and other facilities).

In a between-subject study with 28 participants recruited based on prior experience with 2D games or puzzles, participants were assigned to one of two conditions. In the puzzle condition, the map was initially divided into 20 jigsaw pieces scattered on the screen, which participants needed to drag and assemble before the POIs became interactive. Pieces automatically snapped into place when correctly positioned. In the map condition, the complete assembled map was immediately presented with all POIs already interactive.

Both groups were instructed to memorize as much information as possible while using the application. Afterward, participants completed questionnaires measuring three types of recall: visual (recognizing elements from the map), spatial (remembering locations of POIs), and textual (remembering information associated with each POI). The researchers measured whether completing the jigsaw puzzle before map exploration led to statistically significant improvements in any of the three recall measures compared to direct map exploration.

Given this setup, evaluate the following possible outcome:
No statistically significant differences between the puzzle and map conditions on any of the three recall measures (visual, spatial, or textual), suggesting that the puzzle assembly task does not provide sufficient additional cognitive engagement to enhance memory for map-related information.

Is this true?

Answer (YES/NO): YES